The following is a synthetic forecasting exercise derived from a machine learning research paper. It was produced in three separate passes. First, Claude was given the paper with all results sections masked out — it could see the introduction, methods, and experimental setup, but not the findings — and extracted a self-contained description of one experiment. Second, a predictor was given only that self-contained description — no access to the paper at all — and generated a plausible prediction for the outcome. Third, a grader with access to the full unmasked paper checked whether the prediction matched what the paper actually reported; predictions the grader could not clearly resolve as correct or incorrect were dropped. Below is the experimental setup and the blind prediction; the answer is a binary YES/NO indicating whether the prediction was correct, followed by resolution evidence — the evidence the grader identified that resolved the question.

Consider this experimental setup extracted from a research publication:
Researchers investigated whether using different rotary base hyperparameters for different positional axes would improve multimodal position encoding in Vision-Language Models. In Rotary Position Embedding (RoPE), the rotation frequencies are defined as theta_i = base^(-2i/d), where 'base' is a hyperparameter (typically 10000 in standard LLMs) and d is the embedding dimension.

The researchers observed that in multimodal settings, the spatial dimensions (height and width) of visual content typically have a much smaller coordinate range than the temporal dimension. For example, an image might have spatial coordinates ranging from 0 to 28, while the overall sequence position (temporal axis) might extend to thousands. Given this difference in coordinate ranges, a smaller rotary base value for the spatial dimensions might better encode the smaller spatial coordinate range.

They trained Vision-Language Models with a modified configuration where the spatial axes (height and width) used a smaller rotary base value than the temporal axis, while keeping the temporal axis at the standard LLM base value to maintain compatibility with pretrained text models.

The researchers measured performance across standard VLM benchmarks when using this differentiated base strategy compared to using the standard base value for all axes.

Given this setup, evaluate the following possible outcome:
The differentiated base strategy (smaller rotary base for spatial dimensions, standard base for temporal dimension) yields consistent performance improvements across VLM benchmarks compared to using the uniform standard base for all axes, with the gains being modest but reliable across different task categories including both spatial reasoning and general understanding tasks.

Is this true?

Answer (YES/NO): NO